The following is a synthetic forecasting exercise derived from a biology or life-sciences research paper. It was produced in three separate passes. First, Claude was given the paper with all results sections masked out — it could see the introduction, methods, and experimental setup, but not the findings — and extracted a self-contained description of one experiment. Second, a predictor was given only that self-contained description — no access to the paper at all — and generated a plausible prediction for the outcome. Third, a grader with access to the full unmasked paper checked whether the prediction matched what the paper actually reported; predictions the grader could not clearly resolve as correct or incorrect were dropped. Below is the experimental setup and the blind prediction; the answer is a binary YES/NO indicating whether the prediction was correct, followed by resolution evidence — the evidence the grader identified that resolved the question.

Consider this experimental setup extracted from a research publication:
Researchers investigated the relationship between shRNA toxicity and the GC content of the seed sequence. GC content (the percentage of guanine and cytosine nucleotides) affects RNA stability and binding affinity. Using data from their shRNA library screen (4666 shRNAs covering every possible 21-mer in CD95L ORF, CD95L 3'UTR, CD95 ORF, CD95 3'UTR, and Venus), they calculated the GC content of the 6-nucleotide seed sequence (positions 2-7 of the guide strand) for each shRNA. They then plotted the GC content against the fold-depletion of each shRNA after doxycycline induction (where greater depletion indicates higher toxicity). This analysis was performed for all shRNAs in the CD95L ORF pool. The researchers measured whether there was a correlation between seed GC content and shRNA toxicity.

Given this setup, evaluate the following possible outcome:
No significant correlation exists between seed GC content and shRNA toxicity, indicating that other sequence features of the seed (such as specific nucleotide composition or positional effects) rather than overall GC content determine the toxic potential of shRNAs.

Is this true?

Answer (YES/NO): NO